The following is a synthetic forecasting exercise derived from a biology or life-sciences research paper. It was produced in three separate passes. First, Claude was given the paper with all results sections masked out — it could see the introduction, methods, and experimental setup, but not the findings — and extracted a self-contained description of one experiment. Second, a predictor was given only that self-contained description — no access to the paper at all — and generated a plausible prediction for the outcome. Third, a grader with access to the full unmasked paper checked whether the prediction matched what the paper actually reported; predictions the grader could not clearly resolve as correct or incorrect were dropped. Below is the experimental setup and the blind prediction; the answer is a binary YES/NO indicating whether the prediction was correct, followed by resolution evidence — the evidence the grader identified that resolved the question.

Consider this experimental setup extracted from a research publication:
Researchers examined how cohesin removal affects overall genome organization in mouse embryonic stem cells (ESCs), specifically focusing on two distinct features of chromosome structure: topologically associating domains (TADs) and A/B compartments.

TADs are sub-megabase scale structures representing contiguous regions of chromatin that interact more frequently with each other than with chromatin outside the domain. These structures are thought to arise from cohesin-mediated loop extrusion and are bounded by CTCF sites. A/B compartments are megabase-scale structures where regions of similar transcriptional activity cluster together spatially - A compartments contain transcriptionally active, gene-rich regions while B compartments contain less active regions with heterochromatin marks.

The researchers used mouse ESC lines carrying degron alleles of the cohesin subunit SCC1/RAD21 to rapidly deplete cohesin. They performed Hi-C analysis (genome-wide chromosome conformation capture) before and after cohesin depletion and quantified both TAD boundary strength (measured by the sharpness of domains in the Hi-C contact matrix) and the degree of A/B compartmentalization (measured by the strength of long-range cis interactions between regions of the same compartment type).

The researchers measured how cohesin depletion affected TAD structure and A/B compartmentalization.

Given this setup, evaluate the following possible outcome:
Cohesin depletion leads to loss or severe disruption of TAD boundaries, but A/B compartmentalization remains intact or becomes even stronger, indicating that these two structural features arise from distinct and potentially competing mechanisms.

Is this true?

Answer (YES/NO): YES